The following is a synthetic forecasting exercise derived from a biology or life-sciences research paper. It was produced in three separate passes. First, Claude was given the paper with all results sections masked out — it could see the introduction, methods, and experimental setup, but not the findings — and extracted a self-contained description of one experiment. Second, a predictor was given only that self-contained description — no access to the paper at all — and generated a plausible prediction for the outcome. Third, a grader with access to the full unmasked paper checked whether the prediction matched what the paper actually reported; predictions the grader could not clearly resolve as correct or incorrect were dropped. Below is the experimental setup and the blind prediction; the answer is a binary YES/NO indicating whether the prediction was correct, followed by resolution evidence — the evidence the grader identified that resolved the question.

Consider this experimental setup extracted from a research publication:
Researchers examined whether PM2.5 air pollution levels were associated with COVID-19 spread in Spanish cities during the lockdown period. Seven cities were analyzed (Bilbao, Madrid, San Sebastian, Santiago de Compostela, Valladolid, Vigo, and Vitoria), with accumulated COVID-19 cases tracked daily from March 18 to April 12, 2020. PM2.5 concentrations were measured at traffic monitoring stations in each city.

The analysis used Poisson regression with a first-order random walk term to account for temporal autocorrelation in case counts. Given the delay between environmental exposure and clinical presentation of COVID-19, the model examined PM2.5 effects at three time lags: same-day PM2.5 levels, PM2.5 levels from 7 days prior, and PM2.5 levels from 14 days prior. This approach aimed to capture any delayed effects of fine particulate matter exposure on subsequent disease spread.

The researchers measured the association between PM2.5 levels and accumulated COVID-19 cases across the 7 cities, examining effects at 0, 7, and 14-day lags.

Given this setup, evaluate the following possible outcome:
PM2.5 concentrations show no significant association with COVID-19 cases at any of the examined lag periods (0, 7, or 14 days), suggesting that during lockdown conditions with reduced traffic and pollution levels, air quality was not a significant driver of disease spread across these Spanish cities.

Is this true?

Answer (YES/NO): YES